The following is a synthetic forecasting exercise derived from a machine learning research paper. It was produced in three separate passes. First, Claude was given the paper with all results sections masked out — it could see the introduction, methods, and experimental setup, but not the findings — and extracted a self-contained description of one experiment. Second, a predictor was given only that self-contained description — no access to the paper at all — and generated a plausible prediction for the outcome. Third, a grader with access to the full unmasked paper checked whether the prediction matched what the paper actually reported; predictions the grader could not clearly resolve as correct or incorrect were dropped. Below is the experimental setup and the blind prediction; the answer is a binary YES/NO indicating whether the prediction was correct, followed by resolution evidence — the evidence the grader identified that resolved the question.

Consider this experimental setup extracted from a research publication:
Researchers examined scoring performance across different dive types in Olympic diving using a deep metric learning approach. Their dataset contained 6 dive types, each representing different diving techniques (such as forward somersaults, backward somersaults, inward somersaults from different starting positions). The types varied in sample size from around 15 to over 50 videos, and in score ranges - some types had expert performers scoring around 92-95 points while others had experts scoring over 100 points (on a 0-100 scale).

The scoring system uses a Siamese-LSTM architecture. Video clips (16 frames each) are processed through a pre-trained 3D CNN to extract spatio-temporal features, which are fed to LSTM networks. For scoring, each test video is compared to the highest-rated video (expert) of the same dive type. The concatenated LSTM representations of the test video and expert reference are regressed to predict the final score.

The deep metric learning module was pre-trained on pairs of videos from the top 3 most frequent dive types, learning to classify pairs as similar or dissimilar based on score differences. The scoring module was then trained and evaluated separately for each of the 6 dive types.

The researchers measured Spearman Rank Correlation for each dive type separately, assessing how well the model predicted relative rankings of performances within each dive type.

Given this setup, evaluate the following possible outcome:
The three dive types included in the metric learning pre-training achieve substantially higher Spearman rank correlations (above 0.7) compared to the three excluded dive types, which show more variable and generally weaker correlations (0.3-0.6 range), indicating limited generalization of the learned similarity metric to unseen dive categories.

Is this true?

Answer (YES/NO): NO